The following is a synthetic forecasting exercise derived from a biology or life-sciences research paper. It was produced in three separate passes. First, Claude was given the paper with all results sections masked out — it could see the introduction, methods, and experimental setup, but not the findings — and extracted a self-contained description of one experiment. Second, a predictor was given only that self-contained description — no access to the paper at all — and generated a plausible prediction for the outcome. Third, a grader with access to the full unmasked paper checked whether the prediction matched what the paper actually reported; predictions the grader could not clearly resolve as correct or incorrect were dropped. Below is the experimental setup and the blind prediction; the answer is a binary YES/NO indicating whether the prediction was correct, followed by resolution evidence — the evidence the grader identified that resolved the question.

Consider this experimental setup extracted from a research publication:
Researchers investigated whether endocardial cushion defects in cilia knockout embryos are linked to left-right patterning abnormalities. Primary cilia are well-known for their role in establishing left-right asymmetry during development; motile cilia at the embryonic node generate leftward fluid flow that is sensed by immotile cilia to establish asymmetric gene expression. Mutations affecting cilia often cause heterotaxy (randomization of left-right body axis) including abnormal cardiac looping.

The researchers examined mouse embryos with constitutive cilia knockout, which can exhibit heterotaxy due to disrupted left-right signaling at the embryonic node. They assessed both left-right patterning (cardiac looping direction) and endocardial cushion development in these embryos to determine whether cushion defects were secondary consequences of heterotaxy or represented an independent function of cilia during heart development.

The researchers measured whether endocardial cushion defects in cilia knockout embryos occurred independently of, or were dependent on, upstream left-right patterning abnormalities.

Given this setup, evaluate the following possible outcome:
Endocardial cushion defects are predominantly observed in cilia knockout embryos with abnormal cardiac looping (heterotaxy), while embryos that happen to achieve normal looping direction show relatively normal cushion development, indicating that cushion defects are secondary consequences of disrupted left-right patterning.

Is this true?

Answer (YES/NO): NO